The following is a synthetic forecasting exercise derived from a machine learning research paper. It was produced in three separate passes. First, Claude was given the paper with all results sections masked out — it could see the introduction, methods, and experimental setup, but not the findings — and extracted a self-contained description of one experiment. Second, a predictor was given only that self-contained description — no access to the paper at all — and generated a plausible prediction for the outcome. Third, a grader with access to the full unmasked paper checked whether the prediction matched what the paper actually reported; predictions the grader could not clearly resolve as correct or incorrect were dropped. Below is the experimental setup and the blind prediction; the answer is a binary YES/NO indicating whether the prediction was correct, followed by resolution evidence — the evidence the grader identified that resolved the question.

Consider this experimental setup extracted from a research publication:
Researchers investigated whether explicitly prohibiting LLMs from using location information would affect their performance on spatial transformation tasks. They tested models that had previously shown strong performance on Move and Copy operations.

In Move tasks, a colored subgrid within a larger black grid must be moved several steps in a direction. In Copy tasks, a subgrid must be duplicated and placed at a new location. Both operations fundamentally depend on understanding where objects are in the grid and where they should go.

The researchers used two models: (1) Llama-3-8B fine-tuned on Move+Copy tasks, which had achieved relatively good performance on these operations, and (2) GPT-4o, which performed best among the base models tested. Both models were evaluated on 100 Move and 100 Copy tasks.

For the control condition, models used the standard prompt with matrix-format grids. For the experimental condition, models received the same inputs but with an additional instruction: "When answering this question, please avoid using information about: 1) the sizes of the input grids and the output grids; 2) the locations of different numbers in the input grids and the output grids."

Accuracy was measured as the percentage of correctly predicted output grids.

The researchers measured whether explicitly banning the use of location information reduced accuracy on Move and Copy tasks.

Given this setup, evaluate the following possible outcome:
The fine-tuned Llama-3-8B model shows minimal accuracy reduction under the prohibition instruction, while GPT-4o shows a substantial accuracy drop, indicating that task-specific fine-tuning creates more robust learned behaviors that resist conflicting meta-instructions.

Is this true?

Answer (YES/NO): NO